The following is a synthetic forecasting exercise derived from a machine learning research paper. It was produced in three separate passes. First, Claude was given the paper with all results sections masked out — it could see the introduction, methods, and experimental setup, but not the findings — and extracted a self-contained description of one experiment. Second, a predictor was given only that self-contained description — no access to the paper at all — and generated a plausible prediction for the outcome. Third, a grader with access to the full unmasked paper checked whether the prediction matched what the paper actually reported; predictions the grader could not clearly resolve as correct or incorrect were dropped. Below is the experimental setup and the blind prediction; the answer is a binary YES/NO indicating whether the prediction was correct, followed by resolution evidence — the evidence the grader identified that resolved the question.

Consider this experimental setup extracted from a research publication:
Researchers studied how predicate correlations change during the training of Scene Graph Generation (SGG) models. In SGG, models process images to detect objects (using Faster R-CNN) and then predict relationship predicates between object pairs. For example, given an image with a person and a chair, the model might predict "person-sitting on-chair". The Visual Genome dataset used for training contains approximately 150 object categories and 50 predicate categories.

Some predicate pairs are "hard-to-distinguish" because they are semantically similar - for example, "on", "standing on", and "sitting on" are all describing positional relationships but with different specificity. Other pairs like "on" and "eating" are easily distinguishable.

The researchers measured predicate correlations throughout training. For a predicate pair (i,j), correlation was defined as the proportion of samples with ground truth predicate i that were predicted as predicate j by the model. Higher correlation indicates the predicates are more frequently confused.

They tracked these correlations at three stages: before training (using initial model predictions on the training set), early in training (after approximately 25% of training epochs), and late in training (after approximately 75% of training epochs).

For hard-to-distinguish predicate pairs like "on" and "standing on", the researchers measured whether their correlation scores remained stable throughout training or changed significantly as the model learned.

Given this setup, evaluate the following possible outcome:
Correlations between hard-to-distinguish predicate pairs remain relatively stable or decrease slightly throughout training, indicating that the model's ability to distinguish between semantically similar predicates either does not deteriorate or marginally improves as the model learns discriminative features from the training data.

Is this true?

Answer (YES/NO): YES